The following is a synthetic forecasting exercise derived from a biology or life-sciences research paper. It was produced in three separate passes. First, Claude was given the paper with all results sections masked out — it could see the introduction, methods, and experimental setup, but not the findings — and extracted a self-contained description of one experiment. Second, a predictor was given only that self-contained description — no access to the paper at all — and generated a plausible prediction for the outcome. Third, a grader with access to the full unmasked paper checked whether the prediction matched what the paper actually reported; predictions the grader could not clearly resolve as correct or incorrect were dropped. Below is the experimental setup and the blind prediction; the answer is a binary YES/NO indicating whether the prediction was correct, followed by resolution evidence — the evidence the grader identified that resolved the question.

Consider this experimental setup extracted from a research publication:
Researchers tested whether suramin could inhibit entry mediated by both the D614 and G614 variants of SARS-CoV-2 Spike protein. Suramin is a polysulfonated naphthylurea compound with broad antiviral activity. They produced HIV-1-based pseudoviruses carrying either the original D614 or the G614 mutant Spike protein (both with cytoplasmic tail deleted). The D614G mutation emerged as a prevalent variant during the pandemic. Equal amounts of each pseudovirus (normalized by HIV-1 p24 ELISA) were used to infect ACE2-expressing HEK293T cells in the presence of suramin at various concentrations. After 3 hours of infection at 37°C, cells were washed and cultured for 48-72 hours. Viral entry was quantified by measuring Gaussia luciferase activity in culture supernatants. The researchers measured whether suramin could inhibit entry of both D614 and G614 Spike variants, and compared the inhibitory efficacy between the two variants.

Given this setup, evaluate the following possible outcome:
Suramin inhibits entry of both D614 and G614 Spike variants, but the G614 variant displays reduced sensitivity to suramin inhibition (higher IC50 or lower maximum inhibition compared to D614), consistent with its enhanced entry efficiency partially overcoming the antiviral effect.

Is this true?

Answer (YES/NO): NO